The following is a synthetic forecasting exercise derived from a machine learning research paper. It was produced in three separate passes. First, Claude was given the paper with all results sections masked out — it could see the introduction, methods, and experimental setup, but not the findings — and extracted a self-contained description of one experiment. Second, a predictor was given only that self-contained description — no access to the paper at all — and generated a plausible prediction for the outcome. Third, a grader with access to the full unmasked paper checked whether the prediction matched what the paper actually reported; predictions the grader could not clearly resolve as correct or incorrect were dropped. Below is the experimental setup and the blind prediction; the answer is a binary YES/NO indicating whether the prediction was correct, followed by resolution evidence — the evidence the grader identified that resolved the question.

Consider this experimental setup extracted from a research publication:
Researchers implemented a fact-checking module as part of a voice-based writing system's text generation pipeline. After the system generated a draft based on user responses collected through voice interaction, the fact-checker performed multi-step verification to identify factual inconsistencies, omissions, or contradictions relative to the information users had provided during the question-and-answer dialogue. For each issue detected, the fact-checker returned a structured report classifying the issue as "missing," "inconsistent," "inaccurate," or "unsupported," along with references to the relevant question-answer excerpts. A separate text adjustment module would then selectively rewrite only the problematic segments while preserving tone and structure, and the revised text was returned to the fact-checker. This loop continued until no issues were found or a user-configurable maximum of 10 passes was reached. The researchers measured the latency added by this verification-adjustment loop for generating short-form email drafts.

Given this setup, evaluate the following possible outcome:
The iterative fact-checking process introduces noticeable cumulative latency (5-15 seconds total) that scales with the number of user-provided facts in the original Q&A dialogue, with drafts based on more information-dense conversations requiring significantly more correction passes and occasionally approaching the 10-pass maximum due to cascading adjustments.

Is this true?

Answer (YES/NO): NO